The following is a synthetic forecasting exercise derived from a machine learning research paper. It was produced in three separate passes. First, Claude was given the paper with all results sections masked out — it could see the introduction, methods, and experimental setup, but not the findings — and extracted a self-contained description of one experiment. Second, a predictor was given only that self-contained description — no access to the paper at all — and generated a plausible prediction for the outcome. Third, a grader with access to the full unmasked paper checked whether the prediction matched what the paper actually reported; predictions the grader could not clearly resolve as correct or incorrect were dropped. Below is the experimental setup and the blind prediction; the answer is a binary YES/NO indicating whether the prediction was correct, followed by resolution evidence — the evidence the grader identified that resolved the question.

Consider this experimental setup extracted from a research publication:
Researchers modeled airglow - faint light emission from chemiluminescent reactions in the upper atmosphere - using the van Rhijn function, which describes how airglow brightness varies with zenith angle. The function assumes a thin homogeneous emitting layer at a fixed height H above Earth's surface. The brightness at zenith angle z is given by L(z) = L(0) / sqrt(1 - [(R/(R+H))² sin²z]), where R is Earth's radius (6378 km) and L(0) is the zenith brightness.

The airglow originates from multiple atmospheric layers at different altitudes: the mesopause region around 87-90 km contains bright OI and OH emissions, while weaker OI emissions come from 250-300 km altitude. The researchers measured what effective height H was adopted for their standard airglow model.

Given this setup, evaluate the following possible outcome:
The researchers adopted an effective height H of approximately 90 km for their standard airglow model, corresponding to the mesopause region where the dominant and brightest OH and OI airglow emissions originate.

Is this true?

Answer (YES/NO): NO